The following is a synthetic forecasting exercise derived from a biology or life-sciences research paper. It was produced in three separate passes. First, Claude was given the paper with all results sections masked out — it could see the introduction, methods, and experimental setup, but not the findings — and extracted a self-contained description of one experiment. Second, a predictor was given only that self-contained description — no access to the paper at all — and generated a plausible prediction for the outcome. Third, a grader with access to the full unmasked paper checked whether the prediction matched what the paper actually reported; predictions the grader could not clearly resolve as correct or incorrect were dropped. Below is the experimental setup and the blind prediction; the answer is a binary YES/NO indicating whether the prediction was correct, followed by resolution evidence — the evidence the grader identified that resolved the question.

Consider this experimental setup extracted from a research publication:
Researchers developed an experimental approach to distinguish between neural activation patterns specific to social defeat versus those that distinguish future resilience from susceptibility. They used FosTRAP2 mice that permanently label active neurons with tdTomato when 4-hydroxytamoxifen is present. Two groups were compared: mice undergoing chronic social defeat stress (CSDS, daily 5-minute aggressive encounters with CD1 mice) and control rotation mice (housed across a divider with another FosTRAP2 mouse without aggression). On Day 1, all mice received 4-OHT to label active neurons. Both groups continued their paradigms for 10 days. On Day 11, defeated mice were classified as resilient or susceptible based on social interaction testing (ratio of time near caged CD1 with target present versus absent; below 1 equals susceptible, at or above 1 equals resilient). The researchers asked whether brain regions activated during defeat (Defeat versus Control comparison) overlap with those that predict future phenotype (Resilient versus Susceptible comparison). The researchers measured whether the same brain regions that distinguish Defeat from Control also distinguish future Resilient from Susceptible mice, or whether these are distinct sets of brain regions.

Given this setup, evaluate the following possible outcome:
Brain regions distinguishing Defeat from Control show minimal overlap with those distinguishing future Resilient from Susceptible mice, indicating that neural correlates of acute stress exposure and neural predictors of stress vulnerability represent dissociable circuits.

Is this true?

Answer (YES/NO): YES